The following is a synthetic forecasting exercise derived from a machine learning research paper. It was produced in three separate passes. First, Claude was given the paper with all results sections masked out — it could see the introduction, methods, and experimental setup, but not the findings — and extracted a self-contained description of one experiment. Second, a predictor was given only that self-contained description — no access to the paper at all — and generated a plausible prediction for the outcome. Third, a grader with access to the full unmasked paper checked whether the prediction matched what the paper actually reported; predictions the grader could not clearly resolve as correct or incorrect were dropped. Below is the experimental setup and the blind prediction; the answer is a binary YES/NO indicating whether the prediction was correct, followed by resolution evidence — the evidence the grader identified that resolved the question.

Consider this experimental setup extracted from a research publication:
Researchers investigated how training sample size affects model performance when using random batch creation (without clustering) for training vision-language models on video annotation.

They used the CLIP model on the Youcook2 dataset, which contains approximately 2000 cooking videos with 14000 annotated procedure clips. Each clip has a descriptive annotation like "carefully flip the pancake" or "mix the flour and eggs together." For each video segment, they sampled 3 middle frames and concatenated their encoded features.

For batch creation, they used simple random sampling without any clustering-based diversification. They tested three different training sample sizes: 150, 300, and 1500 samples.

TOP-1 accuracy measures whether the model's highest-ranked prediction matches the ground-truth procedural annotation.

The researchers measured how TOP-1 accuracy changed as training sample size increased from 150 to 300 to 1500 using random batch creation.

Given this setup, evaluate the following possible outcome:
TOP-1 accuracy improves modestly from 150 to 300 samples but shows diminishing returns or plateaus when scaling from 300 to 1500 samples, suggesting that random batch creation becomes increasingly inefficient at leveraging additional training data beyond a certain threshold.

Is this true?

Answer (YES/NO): NO